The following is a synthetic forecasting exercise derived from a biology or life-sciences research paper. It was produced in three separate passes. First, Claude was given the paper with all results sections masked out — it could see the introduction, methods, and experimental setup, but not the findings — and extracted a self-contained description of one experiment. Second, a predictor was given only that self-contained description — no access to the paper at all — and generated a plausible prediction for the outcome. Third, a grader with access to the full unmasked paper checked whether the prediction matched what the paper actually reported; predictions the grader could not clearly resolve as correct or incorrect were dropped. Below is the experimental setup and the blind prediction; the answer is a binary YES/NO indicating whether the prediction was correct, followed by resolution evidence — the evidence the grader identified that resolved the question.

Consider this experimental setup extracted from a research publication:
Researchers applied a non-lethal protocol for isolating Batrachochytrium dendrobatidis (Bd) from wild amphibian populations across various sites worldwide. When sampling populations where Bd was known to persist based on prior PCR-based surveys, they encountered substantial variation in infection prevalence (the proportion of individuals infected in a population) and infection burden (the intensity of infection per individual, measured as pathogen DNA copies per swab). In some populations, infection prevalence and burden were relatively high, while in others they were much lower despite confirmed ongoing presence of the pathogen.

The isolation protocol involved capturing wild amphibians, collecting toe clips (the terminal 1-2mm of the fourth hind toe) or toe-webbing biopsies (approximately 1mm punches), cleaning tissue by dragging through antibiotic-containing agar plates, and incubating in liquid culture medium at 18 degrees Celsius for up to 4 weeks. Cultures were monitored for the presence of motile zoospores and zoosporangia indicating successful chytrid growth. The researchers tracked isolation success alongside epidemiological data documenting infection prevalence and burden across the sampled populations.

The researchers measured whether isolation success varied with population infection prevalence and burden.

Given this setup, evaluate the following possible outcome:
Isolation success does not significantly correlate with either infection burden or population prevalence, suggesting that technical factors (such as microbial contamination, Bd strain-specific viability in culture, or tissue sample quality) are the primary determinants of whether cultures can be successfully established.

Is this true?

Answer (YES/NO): NO